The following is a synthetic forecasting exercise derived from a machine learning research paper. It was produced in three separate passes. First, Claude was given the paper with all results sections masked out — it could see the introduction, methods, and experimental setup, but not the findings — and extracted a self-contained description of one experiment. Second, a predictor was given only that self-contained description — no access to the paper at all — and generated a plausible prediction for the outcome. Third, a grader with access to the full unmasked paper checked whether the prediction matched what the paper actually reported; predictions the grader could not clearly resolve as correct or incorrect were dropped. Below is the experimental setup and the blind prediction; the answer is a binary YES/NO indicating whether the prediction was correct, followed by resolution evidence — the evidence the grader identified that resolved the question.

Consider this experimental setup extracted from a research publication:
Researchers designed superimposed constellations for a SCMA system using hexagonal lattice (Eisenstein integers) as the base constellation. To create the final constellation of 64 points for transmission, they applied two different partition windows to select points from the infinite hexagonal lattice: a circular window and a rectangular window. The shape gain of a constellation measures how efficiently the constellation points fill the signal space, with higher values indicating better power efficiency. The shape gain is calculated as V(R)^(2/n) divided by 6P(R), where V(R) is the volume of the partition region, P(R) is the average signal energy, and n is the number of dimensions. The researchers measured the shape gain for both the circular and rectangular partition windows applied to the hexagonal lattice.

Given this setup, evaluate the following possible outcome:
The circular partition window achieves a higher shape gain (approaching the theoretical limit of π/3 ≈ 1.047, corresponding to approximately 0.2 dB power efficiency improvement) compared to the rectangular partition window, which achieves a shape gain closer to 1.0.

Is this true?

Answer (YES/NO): NO